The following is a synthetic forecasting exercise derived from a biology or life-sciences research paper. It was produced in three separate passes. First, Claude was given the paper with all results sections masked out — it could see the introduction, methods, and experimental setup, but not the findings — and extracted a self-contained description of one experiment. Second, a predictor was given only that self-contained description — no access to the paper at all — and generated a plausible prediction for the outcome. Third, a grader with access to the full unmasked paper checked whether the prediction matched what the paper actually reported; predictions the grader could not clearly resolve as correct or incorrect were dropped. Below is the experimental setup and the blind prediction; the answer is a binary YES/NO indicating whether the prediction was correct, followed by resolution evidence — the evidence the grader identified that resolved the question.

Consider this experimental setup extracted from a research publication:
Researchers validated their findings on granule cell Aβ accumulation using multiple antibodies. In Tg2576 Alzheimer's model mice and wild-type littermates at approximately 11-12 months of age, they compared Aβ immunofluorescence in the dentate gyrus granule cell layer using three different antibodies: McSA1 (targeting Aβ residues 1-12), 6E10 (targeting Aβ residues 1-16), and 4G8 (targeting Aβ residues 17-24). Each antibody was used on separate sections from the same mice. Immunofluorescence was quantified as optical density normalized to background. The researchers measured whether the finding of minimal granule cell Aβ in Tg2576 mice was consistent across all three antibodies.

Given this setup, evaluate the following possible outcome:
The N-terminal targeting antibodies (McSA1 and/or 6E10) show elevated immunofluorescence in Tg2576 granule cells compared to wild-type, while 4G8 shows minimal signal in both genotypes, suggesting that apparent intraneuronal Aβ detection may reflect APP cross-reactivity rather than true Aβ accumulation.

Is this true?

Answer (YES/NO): NO